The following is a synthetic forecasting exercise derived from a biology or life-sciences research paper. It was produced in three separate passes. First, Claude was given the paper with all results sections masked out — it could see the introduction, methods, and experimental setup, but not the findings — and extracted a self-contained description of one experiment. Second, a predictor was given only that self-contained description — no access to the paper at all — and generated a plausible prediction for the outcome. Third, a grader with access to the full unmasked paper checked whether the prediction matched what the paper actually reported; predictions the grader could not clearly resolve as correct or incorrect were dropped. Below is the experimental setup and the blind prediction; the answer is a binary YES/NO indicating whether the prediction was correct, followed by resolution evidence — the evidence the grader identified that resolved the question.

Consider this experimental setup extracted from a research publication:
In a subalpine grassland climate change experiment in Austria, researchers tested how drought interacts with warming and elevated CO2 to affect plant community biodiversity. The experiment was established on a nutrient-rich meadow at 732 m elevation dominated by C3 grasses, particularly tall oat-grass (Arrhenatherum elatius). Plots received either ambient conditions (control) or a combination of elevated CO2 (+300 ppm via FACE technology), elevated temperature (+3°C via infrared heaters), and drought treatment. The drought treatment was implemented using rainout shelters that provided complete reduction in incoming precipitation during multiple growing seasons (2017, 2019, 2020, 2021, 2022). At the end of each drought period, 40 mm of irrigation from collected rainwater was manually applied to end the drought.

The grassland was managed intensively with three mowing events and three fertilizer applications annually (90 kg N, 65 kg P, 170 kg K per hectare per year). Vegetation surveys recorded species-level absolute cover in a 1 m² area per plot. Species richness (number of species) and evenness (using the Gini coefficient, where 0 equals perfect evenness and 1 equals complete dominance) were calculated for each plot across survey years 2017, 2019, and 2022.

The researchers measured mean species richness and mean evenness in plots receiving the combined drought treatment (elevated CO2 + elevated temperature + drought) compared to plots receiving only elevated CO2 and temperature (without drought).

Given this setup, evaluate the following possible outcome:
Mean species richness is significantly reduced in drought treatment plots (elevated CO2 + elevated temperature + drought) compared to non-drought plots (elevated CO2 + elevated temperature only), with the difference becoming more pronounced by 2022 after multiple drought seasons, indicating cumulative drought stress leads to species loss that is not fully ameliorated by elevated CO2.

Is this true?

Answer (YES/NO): NO